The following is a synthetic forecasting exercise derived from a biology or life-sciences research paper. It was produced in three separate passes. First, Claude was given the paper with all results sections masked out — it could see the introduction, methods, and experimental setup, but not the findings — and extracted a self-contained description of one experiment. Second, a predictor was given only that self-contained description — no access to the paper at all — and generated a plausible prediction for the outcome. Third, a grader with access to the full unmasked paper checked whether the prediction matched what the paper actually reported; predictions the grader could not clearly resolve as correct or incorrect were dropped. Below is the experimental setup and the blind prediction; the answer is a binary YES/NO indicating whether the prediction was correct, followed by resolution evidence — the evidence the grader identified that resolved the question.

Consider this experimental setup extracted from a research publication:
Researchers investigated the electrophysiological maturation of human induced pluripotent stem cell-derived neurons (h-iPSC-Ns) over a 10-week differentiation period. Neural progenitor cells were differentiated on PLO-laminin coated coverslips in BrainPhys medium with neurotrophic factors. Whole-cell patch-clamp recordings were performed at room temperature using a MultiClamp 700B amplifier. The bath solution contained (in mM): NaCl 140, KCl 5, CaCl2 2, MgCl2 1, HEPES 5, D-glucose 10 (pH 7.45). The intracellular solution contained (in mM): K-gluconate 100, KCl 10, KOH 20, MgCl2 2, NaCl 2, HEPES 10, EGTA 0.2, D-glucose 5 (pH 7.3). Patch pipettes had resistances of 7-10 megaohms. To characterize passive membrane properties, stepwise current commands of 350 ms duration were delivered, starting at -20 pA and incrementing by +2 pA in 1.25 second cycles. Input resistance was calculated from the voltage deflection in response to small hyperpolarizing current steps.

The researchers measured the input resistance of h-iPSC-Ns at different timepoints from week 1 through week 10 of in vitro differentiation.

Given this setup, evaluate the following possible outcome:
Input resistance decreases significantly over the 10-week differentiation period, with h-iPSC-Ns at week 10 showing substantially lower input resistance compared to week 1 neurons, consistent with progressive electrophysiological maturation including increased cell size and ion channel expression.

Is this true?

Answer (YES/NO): YES